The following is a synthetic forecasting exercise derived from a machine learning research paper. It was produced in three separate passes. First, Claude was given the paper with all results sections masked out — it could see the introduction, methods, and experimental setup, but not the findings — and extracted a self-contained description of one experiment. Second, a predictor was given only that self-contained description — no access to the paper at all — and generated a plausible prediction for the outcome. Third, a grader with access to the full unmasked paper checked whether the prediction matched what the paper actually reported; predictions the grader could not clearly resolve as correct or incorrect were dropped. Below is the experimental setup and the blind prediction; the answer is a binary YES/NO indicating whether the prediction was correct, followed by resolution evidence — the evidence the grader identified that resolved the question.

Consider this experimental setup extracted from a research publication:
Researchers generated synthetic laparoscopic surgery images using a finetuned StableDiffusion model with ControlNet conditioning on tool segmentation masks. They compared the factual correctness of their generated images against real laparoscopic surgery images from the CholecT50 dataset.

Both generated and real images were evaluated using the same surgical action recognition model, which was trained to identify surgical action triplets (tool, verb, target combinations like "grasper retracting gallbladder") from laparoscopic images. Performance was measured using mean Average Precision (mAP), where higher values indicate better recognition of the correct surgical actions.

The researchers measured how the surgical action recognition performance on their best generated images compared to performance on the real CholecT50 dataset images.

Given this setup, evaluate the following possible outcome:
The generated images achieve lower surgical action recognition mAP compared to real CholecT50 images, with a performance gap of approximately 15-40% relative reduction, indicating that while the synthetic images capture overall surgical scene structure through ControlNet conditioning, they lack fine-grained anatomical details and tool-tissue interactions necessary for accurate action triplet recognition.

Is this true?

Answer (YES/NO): YES